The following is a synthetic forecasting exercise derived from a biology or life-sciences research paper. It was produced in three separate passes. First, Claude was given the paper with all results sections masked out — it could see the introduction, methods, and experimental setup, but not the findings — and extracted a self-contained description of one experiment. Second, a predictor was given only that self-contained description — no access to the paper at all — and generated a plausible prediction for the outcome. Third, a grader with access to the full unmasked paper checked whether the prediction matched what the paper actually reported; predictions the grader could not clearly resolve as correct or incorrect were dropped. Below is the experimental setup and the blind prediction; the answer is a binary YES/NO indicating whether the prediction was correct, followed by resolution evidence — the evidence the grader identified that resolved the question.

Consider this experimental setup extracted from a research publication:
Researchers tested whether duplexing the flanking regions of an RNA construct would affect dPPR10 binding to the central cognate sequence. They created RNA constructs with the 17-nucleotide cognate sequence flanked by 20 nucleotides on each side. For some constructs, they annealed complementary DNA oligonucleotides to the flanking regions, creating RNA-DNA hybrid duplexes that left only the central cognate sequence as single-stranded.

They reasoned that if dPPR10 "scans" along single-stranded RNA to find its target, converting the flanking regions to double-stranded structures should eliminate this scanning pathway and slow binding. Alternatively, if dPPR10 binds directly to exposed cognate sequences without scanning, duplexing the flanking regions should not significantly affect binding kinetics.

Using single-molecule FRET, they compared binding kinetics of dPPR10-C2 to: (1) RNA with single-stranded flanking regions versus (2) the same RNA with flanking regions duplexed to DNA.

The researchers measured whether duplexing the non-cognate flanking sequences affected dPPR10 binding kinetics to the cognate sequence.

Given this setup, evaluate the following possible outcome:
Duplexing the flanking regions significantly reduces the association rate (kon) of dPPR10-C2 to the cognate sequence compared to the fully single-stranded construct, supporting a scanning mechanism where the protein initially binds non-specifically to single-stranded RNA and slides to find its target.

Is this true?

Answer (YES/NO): NO